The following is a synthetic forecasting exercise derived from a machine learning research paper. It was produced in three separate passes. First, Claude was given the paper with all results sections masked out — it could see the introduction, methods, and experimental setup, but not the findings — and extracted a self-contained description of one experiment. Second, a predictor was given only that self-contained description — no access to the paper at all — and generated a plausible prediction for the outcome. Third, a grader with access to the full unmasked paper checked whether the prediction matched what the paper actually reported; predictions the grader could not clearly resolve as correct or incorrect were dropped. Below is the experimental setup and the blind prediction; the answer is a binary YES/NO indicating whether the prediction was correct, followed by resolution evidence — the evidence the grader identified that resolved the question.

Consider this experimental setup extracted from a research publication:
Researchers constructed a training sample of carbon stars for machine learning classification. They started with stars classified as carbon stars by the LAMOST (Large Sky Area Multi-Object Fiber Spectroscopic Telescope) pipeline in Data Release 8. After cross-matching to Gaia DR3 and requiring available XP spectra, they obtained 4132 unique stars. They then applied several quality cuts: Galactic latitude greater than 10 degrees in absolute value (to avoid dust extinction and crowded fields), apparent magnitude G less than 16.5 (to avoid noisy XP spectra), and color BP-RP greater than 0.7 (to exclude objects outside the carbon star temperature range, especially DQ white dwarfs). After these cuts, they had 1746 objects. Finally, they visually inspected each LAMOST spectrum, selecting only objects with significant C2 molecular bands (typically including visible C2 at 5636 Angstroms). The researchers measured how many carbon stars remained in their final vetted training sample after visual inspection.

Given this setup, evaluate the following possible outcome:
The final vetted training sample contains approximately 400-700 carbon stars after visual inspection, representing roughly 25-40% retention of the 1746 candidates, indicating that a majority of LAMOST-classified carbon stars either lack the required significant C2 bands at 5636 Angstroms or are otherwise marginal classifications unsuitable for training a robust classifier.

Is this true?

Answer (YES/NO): NO